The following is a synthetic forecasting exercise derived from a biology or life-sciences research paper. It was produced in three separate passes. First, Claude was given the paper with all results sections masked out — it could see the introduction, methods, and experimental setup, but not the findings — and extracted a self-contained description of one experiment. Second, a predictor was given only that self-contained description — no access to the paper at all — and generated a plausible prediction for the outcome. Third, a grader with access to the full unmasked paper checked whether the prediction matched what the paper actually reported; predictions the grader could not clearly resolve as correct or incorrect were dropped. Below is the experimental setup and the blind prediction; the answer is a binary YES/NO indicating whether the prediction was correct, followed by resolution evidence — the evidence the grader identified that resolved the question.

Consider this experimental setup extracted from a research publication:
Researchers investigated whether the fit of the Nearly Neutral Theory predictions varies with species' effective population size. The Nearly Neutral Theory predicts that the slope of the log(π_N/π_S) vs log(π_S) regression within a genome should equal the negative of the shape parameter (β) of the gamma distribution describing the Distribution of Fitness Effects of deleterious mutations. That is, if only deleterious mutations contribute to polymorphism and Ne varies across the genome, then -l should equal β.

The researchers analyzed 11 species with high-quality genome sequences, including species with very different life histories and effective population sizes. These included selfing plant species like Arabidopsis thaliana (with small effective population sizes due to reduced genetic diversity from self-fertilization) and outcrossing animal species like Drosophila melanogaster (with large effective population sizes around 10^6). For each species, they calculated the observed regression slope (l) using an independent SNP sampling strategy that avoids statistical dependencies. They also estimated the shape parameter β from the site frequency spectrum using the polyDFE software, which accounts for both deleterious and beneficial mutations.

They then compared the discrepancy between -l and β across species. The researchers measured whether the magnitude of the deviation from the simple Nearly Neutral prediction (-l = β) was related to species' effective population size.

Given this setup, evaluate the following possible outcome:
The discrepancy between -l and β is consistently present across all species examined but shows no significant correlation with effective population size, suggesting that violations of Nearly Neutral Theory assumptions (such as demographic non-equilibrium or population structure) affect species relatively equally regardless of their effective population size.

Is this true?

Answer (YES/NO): NO